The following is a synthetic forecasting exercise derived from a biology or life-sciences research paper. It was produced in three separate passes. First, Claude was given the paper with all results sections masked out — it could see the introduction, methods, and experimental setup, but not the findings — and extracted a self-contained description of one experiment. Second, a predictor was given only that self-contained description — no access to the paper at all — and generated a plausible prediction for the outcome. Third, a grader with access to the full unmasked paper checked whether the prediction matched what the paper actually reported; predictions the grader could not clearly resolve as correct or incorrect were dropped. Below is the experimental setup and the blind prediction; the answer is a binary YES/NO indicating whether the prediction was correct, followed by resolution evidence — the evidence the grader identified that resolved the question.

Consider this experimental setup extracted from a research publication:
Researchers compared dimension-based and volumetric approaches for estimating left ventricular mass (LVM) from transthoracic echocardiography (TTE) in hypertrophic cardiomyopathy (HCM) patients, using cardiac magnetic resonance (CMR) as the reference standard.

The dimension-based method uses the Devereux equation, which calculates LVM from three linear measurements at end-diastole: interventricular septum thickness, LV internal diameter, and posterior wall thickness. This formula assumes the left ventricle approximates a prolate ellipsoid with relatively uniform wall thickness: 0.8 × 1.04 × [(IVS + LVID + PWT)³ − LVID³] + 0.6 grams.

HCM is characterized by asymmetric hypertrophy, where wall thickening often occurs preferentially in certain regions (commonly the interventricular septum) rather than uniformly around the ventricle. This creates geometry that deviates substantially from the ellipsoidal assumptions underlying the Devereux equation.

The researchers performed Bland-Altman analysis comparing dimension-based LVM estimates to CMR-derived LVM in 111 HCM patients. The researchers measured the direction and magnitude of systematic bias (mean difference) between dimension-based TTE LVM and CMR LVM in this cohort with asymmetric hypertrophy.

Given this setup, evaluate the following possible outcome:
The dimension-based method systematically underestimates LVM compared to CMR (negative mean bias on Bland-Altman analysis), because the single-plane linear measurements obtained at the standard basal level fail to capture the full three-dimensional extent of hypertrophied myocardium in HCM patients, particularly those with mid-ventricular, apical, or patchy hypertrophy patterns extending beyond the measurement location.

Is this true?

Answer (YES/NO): NO